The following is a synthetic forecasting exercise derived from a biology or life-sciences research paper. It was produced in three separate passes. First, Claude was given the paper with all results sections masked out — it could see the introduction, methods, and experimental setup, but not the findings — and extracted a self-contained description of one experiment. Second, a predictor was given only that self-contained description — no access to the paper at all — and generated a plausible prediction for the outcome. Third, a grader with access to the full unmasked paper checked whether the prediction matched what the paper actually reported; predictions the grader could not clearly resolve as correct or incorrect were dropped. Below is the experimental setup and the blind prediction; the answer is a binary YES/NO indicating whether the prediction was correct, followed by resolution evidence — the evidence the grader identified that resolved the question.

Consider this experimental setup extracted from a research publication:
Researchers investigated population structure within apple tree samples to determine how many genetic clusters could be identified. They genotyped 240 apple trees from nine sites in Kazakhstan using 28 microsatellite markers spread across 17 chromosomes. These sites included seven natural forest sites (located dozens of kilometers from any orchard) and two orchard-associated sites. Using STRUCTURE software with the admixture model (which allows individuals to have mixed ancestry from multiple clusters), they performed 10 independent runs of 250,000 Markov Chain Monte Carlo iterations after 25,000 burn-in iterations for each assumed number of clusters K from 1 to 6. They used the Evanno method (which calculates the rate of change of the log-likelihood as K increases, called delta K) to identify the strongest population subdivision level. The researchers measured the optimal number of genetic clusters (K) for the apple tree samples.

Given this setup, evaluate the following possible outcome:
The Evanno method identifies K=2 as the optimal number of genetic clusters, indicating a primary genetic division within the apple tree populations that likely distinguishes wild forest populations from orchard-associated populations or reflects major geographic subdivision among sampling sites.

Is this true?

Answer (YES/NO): YES